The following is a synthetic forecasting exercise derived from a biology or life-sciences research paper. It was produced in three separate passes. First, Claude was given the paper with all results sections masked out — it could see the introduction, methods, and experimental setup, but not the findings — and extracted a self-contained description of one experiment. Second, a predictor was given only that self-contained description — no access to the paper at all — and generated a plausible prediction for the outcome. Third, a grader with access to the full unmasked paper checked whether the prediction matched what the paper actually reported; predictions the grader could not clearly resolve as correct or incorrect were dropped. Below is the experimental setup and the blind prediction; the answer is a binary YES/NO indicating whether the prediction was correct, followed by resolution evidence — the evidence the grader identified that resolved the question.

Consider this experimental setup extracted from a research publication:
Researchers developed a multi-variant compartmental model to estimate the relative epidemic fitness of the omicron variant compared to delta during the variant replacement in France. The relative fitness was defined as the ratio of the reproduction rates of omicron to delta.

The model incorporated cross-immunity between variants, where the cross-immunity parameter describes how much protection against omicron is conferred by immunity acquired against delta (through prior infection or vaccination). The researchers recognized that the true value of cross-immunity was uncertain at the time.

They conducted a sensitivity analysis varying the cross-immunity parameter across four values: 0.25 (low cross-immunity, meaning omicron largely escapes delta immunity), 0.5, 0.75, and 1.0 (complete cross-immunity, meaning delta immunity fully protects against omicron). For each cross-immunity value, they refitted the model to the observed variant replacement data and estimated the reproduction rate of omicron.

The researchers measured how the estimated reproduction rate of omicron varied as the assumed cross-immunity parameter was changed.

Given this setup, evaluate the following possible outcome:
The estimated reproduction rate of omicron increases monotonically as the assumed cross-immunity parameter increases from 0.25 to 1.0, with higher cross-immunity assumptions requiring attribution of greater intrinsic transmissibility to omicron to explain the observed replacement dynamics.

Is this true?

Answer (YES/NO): NO